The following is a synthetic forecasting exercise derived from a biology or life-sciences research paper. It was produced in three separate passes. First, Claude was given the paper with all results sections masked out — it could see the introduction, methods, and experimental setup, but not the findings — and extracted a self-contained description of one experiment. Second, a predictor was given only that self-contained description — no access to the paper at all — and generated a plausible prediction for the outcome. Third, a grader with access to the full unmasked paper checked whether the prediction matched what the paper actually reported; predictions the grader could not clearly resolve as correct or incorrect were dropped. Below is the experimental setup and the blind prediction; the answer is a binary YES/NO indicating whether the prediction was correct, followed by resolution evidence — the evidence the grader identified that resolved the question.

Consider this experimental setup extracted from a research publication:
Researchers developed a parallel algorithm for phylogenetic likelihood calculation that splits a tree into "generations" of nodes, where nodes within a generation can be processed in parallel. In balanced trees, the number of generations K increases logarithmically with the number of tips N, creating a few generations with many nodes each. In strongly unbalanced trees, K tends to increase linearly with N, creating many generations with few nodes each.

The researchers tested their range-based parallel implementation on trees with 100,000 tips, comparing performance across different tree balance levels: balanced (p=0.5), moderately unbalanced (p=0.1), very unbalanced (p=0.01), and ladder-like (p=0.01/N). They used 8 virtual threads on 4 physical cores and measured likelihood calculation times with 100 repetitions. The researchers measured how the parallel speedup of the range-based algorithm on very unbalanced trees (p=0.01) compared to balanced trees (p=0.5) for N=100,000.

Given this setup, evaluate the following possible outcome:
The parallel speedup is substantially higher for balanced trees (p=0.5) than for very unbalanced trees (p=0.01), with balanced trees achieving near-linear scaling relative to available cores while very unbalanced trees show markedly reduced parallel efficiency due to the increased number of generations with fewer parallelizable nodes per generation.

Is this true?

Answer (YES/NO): NO